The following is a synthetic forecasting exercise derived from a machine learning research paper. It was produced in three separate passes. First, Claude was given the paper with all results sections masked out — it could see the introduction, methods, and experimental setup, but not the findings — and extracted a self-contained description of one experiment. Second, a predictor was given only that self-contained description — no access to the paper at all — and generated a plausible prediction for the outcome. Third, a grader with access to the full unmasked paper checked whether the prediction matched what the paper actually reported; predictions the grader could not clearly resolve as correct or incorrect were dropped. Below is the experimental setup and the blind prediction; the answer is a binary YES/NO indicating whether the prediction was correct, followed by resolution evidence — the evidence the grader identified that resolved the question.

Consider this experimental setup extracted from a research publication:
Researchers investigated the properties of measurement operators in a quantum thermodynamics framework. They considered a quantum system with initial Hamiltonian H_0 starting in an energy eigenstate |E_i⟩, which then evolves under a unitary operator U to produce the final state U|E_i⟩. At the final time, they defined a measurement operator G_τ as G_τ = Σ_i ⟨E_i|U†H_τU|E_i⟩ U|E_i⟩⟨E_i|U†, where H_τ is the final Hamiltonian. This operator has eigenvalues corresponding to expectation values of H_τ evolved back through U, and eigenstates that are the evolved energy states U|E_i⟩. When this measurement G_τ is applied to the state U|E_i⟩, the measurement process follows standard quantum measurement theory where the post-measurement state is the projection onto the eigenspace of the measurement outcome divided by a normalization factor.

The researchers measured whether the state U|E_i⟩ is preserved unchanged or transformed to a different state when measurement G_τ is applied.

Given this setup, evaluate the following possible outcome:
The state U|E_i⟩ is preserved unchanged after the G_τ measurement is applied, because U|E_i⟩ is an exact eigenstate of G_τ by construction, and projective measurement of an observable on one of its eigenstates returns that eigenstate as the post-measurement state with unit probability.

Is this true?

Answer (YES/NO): YES